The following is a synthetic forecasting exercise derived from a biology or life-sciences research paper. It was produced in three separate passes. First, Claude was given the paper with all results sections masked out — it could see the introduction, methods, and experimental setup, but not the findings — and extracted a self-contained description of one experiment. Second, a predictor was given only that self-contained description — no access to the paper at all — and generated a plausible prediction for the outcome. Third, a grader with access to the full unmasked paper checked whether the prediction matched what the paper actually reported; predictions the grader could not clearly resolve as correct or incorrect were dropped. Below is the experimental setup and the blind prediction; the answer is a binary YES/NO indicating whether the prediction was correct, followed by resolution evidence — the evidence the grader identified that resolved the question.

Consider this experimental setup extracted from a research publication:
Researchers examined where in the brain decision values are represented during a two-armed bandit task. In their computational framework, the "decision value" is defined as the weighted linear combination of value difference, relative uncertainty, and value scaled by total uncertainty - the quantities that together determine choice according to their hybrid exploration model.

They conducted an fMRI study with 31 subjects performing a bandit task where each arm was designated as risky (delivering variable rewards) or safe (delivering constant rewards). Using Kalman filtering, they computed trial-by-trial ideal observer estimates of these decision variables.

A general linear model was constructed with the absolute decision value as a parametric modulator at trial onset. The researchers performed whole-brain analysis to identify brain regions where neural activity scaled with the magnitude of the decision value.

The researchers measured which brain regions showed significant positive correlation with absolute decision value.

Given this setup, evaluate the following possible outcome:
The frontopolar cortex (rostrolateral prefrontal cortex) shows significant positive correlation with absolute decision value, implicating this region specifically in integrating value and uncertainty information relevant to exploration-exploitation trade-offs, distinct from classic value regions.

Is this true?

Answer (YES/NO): NO